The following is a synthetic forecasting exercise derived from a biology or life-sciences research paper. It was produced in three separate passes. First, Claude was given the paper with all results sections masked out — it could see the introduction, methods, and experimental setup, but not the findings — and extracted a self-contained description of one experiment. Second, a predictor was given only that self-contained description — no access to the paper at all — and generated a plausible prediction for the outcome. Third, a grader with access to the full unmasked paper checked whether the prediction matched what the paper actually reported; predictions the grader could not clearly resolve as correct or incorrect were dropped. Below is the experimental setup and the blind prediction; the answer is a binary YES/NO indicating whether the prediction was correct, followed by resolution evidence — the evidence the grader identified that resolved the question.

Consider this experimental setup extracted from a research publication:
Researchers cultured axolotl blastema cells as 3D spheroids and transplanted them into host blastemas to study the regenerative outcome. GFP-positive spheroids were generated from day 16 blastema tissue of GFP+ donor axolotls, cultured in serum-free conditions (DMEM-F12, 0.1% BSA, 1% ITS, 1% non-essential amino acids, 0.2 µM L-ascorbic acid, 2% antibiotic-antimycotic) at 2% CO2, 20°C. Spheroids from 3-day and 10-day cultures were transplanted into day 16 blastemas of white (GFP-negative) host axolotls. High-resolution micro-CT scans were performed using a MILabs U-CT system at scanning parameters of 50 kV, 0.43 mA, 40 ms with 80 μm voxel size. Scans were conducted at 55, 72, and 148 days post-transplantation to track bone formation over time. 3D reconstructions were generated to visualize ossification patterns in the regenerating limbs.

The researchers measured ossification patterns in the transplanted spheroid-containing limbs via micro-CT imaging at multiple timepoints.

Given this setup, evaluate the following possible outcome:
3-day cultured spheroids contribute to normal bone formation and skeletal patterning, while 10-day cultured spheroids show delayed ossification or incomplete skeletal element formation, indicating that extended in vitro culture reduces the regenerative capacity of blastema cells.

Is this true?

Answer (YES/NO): NO